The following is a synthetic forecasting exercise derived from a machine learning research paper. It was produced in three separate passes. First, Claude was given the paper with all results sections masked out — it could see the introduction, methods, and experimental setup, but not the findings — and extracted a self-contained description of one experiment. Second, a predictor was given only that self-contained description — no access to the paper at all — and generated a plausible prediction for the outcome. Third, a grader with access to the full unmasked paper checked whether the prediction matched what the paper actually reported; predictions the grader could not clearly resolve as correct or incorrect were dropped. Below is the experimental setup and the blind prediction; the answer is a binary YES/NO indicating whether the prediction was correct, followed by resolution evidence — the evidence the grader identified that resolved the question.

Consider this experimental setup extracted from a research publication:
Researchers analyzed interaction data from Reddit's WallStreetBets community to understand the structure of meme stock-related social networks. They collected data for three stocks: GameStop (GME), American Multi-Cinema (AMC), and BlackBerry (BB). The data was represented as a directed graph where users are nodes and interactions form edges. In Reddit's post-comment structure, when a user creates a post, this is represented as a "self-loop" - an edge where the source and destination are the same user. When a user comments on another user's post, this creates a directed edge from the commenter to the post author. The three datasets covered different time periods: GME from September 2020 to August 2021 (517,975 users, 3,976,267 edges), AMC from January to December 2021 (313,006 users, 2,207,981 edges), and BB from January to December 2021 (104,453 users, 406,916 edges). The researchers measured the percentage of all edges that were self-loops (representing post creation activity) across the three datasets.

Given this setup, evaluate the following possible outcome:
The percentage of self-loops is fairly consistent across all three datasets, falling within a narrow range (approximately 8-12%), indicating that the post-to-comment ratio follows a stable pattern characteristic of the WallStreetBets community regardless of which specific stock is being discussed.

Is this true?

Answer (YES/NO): NO